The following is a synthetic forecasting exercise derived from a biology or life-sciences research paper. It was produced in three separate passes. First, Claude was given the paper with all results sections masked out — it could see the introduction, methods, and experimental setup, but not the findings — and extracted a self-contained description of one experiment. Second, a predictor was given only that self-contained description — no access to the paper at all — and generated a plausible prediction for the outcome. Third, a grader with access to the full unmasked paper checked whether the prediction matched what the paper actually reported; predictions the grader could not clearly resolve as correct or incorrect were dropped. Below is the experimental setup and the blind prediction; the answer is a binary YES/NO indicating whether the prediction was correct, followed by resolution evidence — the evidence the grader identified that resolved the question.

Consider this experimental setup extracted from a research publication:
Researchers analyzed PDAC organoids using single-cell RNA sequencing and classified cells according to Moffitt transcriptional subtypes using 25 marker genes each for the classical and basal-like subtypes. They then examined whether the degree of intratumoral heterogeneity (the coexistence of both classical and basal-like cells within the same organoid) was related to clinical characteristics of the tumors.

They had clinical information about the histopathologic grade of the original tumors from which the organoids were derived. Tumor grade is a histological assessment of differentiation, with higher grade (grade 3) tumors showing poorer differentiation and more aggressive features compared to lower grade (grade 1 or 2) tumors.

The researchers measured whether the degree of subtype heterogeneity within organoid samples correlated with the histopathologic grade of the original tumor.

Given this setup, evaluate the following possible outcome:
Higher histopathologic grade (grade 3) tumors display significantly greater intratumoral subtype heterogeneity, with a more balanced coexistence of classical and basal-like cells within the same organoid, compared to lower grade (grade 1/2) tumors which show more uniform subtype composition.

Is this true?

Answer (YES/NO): YES